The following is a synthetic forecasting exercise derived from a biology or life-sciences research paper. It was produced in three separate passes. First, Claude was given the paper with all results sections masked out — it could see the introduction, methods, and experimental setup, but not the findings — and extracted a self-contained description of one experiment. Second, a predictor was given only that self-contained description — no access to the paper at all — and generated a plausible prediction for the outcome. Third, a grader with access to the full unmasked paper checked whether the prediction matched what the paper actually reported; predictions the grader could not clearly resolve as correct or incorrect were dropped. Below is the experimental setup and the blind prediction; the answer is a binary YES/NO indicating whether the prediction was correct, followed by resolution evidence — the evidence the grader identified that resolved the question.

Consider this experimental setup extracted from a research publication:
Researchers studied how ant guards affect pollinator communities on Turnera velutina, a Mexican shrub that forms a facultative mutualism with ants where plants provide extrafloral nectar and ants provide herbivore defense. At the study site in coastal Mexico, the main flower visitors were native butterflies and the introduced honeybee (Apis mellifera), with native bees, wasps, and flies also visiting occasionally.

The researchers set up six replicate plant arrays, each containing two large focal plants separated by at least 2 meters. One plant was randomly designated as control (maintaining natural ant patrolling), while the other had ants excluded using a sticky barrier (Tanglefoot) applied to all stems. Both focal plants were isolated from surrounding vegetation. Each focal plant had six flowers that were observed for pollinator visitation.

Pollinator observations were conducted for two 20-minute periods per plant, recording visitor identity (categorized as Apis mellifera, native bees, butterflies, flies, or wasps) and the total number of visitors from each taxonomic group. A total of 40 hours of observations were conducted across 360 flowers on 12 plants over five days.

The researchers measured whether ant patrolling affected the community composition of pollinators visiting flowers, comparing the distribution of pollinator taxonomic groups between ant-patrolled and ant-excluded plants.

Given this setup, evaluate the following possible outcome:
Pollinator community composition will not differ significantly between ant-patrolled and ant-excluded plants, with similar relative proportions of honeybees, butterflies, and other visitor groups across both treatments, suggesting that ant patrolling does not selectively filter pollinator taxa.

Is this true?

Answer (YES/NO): YES